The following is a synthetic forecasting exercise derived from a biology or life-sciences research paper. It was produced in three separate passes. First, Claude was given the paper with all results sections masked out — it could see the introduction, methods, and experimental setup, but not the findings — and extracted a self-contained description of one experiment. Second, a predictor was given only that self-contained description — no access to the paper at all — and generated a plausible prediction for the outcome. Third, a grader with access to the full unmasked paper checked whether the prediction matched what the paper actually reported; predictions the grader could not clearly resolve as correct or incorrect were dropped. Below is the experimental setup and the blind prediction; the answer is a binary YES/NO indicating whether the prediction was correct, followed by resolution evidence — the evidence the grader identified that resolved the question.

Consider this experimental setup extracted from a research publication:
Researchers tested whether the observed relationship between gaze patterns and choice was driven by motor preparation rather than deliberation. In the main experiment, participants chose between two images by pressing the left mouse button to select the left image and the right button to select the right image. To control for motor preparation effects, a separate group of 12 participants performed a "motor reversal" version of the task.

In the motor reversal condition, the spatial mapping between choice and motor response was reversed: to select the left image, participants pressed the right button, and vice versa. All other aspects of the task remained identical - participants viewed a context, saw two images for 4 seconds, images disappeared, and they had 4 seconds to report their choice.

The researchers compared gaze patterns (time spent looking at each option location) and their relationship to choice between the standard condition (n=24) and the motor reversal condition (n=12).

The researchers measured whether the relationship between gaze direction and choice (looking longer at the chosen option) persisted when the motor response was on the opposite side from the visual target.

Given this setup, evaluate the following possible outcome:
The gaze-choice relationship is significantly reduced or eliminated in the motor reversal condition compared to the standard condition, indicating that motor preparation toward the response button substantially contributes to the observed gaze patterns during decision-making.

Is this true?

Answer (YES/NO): NO